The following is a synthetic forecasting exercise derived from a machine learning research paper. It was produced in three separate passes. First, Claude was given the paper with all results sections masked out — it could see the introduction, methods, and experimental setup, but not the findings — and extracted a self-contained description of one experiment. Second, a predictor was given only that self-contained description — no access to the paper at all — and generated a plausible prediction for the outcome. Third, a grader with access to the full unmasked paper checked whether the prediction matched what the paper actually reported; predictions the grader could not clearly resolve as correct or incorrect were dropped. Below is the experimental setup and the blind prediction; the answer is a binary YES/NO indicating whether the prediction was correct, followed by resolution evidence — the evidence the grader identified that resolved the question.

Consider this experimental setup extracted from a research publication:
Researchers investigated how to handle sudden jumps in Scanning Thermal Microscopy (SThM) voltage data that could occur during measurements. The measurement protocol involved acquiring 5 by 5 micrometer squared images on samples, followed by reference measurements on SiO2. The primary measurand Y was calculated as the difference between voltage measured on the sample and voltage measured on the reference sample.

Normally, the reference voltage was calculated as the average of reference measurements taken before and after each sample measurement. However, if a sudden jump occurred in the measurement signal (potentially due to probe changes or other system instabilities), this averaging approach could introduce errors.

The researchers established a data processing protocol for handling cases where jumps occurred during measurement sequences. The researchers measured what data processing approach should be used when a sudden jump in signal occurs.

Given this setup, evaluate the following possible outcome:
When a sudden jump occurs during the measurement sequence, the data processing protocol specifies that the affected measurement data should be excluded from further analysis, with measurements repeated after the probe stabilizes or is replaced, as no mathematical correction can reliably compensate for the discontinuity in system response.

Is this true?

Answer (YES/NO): NO